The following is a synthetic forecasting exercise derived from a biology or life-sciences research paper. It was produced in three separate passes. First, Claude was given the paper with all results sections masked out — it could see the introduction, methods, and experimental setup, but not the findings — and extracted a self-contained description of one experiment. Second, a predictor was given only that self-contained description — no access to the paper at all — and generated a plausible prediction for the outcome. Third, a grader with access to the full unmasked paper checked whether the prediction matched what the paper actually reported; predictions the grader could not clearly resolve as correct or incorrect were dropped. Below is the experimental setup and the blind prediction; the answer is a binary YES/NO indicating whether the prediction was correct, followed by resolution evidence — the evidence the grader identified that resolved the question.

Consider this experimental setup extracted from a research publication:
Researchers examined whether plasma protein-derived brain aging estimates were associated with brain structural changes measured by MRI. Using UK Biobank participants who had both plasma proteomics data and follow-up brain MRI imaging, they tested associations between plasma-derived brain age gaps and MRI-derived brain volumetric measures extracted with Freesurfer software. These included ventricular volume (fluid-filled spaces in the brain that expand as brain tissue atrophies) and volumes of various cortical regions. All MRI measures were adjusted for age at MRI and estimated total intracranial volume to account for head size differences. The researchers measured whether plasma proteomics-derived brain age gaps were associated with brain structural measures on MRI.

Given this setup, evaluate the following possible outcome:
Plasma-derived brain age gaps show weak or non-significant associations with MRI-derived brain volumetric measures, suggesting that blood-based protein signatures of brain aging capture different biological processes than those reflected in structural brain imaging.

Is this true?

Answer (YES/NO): NO